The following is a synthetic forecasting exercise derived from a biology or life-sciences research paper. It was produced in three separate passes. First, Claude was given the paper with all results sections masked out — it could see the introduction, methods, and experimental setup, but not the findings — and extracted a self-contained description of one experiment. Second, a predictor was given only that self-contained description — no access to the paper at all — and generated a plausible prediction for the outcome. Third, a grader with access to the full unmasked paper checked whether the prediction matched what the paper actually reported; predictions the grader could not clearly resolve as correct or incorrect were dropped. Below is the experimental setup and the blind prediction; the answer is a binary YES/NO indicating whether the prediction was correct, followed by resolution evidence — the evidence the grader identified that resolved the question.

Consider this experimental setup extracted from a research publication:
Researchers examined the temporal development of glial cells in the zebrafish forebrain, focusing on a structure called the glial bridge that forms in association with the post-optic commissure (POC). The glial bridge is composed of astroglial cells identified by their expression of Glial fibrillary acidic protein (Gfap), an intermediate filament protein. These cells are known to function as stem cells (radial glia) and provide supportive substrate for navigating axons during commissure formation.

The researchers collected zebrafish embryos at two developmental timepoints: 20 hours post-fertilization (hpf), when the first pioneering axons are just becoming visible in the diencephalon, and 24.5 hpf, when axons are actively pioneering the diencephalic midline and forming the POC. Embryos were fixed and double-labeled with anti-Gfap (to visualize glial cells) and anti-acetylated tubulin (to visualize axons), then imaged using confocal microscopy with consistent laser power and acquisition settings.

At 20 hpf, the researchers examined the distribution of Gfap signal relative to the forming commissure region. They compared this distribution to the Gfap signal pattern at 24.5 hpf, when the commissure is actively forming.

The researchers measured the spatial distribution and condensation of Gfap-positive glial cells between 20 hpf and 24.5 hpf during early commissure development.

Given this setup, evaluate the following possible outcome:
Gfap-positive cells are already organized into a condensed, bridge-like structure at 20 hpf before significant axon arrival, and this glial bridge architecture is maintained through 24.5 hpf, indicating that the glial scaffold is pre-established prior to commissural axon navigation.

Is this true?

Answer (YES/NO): NO